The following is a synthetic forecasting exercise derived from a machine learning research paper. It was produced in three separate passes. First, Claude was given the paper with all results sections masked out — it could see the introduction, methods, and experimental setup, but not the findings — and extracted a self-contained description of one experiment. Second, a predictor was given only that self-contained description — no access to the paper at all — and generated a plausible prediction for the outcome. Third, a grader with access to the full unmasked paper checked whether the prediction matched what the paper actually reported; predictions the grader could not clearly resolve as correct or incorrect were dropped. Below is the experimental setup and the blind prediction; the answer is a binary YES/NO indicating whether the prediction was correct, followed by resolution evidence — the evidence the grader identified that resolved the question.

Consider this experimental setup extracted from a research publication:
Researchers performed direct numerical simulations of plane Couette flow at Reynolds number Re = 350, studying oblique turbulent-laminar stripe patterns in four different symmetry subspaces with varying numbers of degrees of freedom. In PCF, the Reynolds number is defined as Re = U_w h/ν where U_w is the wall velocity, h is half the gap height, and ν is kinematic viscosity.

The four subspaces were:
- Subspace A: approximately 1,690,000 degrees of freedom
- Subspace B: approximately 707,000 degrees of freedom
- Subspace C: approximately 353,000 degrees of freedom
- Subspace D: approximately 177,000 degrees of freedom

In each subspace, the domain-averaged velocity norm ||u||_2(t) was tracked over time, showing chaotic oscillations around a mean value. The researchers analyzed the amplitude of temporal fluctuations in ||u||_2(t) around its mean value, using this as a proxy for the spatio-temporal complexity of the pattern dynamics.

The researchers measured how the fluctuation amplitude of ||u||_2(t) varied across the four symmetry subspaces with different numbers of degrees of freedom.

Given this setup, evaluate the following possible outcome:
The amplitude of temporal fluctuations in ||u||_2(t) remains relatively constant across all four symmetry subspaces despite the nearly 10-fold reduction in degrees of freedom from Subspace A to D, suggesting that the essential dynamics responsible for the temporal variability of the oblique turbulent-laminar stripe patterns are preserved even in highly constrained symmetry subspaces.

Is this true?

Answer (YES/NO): NO